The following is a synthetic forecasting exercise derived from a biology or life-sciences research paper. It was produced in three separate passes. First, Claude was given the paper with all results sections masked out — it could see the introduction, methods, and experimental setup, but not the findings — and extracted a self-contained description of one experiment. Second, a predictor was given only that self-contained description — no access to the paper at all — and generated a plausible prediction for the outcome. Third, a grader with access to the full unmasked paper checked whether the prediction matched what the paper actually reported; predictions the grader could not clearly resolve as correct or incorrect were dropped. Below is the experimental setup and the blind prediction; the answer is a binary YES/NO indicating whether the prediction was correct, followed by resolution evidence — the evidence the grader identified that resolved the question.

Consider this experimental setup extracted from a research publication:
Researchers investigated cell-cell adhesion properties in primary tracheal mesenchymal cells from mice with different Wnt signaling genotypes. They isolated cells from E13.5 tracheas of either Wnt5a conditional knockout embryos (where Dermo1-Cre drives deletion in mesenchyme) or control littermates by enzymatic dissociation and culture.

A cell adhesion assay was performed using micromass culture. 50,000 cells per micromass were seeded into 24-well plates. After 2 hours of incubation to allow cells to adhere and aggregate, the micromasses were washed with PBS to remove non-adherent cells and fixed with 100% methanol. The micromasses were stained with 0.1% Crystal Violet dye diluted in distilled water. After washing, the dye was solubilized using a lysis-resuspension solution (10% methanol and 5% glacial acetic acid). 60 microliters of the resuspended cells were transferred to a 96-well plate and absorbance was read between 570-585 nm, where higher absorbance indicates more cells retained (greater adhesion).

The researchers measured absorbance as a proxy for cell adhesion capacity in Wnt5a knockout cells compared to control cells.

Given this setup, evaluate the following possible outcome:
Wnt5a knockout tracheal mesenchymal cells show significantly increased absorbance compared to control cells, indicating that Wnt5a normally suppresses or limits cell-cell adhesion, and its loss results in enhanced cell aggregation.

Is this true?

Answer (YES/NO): NO